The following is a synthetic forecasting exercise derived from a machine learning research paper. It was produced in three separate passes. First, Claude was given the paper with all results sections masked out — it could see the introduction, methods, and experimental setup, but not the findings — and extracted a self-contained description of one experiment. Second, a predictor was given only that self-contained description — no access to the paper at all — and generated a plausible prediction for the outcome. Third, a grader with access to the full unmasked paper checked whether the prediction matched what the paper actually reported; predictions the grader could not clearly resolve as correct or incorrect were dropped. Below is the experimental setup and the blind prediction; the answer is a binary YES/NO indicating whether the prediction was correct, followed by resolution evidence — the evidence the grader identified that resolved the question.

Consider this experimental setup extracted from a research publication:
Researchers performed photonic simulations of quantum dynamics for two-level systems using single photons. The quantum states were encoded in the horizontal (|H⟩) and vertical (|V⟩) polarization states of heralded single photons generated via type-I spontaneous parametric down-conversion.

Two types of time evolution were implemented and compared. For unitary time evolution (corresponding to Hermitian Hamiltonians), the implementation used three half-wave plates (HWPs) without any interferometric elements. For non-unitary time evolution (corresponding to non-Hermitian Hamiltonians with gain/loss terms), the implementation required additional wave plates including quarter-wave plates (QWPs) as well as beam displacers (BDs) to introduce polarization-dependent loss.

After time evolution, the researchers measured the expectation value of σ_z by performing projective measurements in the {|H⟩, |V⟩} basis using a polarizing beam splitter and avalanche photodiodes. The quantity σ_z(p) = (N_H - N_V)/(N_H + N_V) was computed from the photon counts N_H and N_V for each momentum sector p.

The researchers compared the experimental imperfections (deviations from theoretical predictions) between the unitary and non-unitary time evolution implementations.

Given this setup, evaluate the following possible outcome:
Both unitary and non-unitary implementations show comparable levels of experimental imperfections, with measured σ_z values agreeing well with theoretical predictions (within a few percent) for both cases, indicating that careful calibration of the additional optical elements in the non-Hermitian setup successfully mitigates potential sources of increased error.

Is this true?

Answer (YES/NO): NO